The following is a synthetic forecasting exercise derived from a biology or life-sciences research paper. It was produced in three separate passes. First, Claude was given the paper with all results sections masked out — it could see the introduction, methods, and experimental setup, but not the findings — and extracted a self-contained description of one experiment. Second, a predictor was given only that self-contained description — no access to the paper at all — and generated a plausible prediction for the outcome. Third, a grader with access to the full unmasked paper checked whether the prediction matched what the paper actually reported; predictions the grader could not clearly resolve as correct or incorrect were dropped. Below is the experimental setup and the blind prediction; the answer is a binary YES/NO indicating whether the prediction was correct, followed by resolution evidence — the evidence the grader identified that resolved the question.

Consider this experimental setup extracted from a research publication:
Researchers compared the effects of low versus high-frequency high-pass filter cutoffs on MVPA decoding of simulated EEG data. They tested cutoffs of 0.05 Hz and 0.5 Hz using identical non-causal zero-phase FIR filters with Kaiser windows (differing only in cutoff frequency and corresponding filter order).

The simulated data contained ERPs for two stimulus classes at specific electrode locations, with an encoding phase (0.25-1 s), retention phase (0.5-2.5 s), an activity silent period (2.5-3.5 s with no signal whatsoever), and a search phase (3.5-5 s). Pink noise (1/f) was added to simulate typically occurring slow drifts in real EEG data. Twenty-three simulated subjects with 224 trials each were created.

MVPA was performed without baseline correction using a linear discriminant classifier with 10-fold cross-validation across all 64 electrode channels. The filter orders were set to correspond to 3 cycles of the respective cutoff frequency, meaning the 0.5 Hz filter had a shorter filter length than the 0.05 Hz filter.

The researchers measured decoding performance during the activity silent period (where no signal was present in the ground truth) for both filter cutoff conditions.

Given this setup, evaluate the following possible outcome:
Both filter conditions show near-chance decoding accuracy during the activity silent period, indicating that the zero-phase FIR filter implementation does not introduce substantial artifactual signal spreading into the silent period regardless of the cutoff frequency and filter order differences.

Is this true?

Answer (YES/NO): NO